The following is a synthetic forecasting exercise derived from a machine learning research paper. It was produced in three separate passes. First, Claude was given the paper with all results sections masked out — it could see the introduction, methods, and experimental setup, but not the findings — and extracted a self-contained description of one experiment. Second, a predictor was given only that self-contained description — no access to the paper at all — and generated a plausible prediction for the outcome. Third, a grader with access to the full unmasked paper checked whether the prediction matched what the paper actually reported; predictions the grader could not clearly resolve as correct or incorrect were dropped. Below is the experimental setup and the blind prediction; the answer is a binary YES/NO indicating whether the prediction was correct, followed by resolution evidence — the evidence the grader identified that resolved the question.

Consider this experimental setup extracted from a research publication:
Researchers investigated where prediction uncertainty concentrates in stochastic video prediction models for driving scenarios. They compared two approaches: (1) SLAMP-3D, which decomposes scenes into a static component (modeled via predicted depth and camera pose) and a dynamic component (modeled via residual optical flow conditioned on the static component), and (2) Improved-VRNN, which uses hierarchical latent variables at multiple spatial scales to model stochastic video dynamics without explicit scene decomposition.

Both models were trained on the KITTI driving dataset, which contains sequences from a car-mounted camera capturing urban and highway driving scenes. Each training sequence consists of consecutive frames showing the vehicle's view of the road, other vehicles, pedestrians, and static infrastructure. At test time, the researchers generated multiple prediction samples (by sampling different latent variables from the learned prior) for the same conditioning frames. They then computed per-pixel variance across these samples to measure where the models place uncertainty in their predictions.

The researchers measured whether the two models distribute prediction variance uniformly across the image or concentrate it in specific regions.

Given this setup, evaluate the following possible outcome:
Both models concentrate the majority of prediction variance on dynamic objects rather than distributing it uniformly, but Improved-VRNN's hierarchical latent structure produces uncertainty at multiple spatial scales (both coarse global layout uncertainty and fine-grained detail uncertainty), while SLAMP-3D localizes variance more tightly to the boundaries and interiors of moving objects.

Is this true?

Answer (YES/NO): NO